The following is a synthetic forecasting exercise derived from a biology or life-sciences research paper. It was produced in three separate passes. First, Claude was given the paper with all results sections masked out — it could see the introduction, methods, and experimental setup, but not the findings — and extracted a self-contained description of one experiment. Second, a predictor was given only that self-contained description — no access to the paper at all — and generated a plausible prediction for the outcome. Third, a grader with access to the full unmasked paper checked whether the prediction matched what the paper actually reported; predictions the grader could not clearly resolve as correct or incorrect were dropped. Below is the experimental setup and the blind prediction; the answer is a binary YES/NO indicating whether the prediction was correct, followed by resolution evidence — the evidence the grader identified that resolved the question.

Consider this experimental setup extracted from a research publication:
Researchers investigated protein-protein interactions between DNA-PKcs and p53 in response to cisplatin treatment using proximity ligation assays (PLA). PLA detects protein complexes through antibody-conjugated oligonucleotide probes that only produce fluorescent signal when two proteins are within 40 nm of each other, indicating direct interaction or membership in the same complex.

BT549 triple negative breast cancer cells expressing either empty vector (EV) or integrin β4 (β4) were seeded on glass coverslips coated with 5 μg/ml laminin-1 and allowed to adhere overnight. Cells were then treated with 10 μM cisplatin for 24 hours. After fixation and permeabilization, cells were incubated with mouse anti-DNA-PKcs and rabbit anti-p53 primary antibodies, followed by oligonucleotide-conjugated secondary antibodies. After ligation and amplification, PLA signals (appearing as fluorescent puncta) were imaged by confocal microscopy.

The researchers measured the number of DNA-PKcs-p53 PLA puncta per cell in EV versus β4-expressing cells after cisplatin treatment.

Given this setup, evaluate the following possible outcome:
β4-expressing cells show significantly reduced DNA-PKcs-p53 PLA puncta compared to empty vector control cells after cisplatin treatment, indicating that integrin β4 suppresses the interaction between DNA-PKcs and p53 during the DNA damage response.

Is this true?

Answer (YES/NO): NO